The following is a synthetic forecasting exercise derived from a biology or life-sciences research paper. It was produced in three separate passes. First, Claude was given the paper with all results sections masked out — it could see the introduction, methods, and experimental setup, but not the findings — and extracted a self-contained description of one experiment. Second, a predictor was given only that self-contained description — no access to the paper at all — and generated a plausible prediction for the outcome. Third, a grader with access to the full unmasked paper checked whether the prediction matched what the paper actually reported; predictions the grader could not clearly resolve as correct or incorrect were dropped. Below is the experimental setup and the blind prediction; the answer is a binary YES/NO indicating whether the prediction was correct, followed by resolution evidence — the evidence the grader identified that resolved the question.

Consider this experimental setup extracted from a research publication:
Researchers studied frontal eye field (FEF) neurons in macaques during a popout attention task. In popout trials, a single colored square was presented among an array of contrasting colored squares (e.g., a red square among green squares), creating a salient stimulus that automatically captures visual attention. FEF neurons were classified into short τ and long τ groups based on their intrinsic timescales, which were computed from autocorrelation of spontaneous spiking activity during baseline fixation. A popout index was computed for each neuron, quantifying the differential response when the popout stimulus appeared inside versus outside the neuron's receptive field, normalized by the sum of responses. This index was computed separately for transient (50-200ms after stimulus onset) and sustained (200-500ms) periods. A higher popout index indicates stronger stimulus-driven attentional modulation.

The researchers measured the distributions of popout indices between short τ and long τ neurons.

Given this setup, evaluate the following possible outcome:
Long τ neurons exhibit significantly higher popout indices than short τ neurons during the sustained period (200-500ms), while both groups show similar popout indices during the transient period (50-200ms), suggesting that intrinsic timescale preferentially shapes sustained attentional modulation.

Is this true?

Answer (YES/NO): NO